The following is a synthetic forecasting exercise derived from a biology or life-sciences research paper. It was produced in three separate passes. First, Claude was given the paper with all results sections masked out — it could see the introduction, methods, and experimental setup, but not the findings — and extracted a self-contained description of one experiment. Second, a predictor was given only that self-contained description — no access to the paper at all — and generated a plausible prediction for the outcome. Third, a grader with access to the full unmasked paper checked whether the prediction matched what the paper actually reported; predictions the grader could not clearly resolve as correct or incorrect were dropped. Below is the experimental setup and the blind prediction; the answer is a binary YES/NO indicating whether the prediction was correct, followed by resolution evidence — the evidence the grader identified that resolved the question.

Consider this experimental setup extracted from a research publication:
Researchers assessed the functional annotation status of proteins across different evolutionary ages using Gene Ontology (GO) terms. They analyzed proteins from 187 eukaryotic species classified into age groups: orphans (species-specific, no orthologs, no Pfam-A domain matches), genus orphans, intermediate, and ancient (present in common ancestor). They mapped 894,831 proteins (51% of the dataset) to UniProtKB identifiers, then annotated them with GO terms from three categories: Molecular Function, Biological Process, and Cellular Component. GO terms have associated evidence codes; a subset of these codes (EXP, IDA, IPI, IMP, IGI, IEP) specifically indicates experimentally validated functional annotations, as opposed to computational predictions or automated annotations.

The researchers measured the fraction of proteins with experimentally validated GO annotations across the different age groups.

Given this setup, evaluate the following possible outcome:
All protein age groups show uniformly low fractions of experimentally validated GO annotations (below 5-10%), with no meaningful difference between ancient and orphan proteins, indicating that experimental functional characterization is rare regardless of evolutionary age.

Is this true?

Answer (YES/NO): YES